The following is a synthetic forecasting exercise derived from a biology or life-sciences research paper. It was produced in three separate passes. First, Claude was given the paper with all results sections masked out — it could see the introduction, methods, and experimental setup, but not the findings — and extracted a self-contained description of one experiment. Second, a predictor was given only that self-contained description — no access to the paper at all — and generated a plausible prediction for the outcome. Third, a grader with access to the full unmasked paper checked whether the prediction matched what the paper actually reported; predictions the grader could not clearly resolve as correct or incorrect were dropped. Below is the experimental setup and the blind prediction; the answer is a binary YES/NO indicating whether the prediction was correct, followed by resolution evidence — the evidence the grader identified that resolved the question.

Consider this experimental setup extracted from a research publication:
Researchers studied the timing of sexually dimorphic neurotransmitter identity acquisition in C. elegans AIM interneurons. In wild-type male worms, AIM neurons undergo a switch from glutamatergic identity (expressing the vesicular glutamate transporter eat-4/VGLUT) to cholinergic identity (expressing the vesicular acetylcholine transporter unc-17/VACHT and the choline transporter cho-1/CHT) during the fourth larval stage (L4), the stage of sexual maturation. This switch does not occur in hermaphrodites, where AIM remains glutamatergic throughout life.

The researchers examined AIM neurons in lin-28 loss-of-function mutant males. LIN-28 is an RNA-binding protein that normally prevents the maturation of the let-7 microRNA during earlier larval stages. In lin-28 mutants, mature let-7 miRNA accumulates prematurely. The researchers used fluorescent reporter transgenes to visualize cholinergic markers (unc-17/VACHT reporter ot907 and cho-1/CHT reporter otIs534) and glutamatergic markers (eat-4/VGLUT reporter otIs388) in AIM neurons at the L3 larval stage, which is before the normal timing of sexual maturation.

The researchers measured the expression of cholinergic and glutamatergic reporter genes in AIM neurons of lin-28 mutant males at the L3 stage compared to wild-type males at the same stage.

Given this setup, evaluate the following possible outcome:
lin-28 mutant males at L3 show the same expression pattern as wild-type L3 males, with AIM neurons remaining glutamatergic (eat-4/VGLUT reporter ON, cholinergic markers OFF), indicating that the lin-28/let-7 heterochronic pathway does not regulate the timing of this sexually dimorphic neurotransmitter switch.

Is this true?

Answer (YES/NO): NO